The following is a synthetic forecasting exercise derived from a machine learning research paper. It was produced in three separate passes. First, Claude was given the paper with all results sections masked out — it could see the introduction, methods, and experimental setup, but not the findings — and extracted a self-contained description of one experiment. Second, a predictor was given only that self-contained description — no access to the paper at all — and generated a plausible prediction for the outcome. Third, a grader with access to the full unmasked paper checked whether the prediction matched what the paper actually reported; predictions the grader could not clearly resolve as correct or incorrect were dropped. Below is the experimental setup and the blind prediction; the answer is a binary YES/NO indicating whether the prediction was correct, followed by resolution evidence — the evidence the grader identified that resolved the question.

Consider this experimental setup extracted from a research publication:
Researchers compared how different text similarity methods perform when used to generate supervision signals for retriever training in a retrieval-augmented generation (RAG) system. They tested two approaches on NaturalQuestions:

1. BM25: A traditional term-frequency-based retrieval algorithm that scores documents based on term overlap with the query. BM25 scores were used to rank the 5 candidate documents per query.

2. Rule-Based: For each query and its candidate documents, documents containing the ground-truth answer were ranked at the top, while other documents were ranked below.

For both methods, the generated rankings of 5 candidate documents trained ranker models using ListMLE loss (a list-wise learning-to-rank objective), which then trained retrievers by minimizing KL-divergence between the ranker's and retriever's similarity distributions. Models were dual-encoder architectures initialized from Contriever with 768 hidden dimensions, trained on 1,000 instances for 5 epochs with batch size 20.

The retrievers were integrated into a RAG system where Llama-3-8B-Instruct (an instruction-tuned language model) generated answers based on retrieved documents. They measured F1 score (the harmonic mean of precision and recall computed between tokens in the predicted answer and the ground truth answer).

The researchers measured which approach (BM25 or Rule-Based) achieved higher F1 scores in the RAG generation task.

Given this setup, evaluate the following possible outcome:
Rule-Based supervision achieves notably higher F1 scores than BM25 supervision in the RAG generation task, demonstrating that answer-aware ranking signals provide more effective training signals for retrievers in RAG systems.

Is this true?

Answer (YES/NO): NO